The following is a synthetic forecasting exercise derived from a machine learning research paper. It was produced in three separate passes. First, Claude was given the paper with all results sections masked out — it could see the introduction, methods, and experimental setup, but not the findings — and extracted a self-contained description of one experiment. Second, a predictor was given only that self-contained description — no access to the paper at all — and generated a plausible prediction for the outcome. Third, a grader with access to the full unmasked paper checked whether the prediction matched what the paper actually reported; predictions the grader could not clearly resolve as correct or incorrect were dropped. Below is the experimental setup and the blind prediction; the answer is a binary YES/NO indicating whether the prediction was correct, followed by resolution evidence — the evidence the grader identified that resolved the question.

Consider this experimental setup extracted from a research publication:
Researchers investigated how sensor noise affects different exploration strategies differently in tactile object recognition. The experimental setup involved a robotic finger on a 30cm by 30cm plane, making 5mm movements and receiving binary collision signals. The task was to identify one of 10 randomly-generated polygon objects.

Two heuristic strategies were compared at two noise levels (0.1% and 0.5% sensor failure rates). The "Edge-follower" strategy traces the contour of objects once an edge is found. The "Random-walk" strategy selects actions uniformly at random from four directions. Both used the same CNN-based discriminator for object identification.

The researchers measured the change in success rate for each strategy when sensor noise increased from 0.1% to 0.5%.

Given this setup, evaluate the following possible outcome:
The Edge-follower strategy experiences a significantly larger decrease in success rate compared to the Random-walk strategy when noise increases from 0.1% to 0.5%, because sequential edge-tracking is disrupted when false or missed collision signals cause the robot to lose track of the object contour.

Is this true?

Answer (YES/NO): YES